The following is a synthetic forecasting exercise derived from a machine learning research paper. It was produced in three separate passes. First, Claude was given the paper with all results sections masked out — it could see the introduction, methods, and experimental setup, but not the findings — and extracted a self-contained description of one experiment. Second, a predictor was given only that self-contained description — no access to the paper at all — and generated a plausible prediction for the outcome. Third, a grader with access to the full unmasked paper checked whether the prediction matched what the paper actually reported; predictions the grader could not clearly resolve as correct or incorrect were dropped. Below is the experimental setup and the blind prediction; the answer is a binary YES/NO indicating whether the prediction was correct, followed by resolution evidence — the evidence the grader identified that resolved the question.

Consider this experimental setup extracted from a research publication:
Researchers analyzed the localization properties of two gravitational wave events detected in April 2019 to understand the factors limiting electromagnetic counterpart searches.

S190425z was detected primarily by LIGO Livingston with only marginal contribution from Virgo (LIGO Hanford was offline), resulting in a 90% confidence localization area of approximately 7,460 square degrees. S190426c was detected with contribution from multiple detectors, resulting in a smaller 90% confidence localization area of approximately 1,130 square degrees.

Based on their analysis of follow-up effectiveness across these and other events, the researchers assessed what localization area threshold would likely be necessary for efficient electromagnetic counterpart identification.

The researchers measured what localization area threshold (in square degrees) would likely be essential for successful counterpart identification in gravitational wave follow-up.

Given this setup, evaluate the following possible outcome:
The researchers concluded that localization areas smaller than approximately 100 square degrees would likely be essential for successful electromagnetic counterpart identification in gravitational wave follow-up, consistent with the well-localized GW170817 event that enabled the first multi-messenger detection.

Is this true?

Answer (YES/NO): NO